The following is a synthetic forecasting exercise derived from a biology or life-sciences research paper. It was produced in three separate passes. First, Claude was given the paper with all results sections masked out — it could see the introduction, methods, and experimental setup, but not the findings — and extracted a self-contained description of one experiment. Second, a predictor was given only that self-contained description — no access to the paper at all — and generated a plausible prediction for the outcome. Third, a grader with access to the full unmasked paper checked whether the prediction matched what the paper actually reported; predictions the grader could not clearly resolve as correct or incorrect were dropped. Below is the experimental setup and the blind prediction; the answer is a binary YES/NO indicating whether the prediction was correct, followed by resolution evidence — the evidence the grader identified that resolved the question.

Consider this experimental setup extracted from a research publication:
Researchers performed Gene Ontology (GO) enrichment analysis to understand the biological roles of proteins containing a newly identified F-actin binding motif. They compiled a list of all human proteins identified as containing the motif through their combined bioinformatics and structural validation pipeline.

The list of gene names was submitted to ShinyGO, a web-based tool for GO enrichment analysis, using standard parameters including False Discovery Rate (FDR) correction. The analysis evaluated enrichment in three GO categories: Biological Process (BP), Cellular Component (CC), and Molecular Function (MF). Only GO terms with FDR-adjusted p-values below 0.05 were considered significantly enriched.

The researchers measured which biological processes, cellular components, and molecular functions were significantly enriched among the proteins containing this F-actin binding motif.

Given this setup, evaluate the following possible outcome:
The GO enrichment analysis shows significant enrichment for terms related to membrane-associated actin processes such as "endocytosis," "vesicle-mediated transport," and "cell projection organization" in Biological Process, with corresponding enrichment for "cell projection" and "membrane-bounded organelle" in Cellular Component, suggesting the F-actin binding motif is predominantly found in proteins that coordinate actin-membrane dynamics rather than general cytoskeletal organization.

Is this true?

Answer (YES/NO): NO